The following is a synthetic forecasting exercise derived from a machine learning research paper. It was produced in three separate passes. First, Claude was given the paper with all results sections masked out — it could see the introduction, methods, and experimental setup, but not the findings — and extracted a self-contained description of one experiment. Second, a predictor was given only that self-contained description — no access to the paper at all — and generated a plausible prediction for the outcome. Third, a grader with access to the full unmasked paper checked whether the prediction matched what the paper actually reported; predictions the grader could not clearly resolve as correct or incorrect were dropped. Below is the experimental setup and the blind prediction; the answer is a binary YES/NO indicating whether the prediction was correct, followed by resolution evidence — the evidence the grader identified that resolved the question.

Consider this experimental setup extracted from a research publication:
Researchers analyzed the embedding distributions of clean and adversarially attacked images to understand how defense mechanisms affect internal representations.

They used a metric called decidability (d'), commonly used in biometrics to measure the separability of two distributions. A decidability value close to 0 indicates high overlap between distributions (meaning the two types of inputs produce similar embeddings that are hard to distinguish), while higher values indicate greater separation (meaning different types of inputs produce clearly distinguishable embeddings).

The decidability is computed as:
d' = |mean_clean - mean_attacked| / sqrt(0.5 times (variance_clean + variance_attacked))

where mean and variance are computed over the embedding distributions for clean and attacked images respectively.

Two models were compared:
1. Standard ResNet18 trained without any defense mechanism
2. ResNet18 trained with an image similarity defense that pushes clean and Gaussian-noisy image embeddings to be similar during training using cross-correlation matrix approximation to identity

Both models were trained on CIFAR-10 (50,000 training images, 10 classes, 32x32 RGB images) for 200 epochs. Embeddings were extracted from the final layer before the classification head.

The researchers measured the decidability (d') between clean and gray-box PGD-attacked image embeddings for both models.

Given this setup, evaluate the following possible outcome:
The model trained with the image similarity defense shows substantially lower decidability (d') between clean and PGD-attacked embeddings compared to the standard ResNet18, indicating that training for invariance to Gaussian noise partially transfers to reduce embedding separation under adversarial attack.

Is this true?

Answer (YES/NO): YES